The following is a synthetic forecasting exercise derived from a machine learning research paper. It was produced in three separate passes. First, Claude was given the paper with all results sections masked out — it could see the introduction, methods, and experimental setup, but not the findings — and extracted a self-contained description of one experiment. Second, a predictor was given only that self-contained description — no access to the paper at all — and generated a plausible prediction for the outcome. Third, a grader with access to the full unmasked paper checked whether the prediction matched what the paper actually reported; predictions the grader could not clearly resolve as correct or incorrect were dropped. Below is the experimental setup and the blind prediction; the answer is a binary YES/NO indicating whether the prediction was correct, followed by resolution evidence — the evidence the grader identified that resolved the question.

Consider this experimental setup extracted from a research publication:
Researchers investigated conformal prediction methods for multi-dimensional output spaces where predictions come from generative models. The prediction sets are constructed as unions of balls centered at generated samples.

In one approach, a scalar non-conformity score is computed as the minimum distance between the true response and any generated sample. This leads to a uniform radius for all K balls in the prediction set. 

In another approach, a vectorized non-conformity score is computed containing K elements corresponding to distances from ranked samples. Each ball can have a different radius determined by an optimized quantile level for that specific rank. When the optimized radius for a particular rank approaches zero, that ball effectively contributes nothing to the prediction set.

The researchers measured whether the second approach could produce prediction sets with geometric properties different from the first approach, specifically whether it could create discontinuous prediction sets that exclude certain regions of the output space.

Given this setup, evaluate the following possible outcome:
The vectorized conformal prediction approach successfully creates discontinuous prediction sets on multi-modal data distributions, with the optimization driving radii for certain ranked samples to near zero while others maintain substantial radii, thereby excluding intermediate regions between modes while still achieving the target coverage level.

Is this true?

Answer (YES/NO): YES